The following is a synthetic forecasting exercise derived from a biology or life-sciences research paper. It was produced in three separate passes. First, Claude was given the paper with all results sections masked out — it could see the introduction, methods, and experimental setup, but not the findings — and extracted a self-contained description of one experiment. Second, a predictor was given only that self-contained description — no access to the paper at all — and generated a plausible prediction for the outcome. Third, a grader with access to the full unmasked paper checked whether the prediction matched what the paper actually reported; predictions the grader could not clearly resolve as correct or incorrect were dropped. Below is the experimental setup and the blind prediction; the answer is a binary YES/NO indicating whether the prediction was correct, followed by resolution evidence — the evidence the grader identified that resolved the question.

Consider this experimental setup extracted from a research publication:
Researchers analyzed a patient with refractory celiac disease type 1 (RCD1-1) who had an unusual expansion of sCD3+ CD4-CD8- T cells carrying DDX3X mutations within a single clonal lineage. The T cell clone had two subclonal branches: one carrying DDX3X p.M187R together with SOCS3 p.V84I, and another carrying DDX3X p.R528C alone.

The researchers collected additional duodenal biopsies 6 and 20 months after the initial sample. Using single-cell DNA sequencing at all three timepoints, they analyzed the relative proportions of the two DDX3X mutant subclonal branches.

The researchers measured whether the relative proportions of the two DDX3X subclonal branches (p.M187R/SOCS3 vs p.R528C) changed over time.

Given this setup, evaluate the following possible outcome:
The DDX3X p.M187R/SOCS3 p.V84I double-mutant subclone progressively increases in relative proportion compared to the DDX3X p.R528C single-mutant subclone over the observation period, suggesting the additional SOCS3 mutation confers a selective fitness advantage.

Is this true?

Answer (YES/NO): YES